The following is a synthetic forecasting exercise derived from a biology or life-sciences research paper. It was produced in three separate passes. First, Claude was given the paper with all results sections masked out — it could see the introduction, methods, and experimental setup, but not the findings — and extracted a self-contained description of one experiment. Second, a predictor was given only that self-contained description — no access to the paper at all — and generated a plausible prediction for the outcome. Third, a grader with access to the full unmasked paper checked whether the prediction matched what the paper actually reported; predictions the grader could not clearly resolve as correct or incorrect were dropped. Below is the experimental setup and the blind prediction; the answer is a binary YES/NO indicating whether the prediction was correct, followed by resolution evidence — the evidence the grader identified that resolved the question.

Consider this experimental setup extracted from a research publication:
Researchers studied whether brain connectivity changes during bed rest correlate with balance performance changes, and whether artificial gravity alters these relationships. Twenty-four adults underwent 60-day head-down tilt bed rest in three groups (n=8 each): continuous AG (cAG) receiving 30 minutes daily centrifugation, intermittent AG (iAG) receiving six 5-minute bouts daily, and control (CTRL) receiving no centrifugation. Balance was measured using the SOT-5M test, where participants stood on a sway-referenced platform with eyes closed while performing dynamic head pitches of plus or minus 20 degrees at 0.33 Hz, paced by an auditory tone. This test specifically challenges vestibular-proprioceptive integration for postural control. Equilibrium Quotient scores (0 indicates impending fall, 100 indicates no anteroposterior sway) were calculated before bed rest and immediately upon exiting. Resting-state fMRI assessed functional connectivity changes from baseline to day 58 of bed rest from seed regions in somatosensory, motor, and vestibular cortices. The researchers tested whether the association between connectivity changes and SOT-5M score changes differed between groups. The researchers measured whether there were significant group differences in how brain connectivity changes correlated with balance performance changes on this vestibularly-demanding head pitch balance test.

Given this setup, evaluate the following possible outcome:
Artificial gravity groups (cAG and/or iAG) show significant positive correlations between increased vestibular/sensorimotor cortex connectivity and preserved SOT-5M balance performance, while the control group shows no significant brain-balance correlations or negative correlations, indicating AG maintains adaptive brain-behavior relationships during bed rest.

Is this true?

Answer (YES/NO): NO